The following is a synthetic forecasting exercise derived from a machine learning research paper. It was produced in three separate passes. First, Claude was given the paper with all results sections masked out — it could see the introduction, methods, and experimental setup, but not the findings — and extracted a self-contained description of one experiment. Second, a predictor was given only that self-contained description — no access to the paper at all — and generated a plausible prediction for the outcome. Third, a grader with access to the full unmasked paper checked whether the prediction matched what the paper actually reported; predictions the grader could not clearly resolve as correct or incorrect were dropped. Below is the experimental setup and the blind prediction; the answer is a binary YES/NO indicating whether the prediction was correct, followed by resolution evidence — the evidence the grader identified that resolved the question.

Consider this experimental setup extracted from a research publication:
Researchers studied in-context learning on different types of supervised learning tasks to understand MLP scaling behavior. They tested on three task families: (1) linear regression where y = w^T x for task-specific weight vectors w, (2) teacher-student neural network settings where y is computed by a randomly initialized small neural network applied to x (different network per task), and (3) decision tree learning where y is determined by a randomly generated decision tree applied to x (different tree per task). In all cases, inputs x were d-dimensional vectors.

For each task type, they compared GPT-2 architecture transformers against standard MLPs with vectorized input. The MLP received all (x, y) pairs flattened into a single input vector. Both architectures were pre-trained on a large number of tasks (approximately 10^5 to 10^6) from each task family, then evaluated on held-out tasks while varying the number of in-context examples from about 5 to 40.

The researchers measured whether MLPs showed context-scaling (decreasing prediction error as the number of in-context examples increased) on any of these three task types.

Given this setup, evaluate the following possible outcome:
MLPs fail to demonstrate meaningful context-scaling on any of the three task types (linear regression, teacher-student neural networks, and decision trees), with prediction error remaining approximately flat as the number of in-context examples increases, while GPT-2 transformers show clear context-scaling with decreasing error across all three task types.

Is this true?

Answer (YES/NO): NO